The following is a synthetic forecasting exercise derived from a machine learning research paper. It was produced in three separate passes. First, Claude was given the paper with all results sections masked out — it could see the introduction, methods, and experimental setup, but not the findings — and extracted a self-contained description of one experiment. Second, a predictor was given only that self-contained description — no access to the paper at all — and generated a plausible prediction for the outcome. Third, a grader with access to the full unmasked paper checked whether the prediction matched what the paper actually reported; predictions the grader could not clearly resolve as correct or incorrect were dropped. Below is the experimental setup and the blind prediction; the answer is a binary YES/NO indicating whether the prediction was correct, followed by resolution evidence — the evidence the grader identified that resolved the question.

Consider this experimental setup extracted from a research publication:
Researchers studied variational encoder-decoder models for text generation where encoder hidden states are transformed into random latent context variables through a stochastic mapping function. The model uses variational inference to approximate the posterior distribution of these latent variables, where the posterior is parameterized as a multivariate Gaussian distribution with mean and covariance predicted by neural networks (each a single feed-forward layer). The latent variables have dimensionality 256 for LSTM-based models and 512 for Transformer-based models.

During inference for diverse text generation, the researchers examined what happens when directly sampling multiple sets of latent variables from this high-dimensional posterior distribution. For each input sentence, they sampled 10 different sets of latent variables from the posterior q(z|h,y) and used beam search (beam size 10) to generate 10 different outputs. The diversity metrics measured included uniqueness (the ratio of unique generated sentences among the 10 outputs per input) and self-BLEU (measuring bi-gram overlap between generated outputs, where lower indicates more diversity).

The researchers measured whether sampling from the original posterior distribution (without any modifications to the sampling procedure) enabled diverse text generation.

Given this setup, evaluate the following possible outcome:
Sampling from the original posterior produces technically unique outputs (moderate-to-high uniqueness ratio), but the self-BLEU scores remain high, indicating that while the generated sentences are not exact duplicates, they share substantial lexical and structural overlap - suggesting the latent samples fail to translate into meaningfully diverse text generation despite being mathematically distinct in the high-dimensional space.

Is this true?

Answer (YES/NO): NO